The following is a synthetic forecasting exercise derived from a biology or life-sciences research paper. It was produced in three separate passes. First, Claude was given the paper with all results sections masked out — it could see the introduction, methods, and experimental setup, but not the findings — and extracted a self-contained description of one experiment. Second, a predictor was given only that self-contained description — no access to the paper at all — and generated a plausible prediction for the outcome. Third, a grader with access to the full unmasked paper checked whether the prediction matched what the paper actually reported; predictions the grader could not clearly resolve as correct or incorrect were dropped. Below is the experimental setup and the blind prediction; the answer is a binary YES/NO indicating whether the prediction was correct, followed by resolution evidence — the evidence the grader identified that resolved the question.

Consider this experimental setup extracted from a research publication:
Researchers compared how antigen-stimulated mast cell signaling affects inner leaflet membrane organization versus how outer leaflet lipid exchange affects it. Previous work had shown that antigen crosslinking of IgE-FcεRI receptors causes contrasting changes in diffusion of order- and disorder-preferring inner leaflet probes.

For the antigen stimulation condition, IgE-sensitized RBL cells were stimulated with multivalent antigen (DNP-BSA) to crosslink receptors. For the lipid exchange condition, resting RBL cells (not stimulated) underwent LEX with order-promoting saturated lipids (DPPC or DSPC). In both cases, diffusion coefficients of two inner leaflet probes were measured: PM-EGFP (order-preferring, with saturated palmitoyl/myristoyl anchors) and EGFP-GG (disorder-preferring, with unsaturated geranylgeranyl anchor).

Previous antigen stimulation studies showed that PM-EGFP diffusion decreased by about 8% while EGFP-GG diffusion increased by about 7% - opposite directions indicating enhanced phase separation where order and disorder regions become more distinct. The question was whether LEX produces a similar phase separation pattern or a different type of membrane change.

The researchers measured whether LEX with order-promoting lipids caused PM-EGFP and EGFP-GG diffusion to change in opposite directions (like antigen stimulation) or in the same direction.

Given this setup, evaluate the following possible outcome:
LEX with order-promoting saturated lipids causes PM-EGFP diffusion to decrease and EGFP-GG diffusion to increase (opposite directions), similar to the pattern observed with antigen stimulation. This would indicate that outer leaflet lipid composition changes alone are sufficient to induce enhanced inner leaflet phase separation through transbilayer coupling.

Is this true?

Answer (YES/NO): NO